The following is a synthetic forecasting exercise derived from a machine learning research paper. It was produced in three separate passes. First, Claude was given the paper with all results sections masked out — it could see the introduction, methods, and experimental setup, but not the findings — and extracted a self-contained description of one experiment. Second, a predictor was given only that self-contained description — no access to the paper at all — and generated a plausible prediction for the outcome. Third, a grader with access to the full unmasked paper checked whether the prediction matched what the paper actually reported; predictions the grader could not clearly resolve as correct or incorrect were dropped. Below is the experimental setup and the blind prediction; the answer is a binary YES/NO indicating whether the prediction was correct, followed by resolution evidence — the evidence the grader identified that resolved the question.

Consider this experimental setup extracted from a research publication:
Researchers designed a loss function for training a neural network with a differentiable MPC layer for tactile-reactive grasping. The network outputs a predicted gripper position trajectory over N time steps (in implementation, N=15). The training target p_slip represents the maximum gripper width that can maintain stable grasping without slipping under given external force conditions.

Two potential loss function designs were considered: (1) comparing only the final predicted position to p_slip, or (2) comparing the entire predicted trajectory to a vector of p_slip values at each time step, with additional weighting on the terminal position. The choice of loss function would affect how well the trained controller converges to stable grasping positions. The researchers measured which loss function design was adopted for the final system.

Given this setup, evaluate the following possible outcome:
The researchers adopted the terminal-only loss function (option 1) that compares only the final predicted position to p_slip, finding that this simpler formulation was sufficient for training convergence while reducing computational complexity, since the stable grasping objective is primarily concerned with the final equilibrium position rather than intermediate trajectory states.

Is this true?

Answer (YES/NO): NO